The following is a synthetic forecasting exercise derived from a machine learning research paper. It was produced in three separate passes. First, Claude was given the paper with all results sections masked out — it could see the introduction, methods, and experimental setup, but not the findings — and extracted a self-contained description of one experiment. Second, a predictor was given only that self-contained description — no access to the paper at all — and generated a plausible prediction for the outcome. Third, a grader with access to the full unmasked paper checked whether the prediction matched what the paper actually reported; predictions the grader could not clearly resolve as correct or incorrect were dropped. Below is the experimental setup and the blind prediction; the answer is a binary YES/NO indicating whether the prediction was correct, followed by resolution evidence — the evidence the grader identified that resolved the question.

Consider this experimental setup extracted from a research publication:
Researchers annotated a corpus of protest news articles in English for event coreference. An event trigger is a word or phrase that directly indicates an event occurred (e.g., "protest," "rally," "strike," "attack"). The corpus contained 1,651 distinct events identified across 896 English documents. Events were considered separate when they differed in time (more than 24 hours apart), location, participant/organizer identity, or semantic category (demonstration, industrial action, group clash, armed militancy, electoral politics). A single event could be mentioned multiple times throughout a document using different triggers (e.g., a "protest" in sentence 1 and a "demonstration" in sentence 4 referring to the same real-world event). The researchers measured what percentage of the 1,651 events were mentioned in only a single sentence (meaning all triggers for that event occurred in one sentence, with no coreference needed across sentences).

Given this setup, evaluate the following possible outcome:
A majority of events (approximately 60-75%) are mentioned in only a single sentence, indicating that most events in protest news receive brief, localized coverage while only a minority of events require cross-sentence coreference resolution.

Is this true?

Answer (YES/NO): NO